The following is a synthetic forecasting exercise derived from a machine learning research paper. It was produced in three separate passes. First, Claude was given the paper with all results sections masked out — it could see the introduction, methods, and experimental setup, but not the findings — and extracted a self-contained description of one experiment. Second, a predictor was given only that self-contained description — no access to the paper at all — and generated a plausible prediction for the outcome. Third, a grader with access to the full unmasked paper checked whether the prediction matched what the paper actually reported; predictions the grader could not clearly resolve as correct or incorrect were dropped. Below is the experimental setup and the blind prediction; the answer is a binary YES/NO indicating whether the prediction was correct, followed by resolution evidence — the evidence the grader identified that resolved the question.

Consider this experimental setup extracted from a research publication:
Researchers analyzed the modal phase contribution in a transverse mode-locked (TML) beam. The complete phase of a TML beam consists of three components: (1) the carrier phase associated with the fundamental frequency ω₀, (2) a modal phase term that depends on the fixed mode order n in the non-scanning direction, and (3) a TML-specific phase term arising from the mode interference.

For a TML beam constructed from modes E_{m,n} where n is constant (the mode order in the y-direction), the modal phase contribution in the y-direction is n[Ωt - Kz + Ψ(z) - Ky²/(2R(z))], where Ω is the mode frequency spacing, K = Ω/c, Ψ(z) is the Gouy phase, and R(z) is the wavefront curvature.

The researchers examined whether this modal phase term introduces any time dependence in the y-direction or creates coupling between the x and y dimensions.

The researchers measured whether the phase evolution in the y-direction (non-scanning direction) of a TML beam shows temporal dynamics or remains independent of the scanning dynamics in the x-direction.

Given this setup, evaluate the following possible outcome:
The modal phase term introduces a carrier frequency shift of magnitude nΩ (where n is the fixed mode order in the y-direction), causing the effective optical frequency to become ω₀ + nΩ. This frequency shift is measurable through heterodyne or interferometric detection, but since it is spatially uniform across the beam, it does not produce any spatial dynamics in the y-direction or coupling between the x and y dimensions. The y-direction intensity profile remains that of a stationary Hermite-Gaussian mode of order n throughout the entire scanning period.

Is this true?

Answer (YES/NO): YES